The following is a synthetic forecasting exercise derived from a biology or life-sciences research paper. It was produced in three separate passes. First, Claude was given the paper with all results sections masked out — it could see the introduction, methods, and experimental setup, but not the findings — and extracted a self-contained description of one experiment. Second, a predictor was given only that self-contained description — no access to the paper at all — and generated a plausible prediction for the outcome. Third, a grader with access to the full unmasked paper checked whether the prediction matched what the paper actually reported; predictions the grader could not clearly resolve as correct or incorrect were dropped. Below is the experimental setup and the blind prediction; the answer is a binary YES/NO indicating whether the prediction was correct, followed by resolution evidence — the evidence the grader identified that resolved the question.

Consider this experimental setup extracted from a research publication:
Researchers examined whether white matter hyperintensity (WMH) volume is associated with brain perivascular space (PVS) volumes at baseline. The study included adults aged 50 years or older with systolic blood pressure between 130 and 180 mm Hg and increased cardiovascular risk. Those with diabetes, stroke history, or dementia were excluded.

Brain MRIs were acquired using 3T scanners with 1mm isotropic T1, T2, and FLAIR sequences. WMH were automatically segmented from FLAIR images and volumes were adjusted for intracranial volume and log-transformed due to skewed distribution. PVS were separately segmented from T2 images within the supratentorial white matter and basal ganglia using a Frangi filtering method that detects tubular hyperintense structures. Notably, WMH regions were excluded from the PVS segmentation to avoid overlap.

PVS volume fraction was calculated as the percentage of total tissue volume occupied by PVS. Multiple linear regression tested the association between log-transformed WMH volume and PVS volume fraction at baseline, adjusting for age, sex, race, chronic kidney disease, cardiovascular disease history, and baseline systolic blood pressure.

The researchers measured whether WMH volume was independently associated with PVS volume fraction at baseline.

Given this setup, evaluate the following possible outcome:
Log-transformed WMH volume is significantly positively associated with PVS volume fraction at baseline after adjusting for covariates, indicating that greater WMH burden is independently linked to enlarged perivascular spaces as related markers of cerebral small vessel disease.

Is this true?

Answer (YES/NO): NO